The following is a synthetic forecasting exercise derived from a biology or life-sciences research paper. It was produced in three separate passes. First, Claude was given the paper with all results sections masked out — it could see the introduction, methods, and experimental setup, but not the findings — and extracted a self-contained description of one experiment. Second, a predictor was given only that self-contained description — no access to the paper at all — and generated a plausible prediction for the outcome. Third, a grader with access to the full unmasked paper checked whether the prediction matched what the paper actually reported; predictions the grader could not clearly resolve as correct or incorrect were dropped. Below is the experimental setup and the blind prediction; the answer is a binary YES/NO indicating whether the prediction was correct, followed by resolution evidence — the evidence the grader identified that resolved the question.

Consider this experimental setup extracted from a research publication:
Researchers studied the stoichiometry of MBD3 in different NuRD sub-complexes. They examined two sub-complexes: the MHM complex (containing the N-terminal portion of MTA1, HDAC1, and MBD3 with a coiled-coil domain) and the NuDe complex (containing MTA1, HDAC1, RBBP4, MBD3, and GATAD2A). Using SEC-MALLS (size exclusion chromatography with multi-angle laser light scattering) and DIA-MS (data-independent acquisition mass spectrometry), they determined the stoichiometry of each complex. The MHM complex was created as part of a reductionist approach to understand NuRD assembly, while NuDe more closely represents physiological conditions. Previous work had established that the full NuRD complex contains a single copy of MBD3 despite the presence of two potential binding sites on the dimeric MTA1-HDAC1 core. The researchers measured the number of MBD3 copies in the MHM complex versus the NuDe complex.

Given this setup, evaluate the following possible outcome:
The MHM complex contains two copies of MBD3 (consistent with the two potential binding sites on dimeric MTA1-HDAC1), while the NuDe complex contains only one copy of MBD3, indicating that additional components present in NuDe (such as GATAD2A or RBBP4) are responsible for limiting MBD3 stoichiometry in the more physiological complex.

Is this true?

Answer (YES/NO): YES